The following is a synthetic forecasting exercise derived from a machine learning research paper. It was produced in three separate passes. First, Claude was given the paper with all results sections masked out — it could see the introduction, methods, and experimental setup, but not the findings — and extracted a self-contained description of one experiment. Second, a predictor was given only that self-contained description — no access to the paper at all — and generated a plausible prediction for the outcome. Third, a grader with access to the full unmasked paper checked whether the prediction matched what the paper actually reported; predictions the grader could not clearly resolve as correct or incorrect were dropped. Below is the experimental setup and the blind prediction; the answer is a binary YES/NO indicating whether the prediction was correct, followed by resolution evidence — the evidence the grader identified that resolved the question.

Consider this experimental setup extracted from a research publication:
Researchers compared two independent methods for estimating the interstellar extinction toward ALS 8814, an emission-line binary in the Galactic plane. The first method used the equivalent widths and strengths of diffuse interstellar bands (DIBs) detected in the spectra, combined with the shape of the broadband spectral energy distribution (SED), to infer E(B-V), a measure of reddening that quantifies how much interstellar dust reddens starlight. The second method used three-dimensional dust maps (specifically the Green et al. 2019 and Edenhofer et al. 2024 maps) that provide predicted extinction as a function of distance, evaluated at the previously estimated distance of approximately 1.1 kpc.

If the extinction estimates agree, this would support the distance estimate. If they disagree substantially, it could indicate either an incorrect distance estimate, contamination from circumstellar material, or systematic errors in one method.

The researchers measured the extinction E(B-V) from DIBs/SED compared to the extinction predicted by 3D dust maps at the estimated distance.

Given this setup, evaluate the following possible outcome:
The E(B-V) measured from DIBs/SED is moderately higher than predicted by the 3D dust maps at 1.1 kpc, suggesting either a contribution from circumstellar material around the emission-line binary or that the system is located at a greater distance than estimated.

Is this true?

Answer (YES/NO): NO